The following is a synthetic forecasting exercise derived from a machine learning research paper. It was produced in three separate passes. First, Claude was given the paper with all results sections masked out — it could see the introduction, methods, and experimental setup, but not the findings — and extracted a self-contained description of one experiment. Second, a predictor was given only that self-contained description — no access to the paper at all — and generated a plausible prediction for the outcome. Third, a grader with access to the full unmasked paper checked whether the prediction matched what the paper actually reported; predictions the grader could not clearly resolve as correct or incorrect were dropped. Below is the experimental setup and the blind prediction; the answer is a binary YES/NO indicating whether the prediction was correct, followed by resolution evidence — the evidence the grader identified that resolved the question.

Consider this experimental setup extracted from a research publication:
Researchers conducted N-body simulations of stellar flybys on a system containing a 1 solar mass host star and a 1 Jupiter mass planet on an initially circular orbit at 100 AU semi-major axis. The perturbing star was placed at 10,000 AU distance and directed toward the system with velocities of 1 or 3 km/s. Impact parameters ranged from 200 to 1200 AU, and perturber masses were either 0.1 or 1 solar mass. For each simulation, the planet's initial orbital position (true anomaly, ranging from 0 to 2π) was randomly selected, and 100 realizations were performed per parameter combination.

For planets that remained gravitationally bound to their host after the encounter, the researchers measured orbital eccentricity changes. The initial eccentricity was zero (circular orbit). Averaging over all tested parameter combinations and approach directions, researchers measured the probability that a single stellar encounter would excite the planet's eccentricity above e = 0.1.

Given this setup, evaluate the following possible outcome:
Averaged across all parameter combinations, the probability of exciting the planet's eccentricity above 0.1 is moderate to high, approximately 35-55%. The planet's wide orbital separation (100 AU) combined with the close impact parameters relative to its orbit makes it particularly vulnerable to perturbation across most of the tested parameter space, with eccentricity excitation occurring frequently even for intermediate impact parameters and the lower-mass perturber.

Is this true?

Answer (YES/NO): NO